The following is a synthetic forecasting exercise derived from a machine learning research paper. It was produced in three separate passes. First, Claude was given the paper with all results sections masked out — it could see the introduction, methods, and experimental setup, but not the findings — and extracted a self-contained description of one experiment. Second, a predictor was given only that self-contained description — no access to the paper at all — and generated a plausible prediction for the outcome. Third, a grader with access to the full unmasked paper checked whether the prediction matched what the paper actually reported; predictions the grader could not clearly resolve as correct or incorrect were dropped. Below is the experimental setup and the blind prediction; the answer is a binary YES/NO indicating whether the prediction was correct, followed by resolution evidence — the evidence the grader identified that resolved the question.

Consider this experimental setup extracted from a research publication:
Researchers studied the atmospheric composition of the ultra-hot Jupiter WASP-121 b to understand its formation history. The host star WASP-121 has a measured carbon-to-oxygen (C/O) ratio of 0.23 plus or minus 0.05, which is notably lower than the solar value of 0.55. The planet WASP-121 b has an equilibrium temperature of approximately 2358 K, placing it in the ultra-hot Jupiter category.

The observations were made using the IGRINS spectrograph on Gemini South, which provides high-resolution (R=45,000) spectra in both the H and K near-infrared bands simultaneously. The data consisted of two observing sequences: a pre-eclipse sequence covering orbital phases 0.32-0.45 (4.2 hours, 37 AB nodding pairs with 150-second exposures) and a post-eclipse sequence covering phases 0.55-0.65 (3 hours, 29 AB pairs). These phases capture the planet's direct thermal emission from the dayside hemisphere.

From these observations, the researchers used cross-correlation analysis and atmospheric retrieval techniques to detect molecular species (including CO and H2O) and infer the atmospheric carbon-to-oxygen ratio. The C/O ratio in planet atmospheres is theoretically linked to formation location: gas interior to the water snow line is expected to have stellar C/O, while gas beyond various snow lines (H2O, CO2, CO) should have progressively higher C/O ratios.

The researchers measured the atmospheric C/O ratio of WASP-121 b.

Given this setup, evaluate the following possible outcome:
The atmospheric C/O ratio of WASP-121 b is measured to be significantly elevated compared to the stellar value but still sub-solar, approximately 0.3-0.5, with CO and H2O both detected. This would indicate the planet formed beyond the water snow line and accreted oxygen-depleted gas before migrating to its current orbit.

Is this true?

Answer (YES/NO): NO